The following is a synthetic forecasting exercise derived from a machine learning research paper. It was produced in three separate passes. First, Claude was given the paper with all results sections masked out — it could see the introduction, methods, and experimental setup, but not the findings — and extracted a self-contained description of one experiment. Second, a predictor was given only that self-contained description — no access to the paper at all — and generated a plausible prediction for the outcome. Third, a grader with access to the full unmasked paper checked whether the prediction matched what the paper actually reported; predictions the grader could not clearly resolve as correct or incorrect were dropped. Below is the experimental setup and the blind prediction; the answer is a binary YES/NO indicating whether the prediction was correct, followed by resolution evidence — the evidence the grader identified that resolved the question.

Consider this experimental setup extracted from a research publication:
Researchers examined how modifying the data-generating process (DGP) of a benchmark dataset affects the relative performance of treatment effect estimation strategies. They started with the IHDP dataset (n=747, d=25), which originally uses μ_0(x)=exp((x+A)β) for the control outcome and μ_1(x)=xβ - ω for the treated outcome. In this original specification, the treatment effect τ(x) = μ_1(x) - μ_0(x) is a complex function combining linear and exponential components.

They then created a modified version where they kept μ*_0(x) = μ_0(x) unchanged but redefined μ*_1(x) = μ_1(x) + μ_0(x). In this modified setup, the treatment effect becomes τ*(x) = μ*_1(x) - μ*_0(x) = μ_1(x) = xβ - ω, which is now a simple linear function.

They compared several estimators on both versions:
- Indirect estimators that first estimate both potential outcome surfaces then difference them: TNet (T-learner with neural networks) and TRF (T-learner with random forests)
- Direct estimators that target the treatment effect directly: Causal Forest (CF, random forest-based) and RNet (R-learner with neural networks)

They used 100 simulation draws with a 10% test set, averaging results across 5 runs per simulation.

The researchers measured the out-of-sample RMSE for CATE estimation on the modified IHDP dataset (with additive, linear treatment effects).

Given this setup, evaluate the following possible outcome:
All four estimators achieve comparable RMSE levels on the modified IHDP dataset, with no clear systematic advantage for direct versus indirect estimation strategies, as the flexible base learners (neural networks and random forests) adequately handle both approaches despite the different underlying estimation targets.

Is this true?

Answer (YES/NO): NO